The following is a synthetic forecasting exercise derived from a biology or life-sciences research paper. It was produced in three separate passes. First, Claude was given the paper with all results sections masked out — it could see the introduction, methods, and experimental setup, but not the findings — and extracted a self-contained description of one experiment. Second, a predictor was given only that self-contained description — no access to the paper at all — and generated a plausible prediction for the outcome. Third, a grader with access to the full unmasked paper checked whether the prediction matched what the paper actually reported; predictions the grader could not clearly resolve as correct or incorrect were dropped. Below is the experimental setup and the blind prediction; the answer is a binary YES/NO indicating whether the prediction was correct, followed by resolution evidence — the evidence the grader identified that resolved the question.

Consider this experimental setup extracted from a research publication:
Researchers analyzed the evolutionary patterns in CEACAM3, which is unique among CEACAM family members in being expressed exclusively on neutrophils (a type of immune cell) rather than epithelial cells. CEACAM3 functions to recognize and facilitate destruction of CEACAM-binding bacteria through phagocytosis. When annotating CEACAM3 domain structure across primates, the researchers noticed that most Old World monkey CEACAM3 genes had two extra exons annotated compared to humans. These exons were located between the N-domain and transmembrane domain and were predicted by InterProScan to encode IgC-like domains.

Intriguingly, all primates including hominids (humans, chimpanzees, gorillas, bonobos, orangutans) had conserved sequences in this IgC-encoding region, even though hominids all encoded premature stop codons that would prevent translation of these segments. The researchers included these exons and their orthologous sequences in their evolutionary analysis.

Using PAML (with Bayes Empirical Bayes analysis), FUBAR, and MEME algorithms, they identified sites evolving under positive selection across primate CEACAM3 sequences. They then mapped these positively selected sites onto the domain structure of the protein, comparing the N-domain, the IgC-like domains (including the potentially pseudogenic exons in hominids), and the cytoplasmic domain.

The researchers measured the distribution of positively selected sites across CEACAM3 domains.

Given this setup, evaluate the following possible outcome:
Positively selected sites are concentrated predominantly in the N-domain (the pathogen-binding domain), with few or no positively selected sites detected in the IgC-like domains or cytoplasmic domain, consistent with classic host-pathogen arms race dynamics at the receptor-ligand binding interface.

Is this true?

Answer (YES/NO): YES